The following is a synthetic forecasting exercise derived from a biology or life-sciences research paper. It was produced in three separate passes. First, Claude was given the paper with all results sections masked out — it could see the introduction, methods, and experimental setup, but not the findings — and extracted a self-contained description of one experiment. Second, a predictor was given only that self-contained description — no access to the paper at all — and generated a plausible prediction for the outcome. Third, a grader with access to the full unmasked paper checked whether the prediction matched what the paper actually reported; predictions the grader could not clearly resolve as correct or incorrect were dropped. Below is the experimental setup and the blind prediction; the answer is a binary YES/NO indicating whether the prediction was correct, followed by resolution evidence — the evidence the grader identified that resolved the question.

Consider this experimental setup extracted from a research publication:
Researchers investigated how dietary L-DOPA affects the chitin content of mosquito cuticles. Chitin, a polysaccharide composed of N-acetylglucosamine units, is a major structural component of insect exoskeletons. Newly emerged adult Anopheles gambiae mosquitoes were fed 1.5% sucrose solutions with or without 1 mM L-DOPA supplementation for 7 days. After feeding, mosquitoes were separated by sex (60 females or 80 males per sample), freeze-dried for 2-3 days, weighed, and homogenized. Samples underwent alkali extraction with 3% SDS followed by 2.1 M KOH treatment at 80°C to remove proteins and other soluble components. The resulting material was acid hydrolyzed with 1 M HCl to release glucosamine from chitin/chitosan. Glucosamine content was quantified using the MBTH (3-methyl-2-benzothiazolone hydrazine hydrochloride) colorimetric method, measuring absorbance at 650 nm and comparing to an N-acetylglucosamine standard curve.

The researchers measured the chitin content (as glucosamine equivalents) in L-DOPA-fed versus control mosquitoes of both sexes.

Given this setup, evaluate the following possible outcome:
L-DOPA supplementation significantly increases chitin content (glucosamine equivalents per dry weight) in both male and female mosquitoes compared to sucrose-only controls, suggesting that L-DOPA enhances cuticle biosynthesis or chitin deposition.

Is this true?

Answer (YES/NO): NO